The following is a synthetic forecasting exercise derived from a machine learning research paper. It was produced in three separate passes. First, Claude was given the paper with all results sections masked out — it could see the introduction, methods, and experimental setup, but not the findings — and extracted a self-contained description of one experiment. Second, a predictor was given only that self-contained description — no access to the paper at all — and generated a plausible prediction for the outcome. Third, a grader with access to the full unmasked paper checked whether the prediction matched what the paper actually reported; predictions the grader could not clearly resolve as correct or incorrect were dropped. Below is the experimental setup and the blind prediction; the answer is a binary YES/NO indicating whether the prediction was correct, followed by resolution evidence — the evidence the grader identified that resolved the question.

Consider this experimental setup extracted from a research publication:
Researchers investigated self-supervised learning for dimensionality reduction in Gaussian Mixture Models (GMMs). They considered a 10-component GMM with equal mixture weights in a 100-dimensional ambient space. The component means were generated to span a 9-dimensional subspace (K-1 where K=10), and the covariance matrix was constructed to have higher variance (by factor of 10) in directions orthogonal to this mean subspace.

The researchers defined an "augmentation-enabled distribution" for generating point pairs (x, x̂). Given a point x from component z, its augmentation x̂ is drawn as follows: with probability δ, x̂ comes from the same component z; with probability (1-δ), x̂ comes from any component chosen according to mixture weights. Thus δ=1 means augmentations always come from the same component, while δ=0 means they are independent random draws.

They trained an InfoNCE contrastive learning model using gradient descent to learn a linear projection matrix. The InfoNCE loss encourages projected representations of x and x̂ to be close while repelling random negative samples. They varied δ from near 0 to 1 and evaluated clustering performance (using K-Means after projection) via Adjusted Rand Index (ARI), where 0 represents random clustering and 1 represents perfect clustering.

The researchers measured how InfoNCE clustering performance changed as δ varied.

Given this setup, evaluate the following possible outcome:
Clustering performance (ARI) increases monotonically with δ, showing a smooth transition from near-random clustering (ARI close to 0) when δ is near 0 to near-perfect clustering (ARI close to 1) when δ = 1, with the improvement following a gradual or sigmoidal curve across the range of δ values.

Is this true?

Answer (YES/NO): NO